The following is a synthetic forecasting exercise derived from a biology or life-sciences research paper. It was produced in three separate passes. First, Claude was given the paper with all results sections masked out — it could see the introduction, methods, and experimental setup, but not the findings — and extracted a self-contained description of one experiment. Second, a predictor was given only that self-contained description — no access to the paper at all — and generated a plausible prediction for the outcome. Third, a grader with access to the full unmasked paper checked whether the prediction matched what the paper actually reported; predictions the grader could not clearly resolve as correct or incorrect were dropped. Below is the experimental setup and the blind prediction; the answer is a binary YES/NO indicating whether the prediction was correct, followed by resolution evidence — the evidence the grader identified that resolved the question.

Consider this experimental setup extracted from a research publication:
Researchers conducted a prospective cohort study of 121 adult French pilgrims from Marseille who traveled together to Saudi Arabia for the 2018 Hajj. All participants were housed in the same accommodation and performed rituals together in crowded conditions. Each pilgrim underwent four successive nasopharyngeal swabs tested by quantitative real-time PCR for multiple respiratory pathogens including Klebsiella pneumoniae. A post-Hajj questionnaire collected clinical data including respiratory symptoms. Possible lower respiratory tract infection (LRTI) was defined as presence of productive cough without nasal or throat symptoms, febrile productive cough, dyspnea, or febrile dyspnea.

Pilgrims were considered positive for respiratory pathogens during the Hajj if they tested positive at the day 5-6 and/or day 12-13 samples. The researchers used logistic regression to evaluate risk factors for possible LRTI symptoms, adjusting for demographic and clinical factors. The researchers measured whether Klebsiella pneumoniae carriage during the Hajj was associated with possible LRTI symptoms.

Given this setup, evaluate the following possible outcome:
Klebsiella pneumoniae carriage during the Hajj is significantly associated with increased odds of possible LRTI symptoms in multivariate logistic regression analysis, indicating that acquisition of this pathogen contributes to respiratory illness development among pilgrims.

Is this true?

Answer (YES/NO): YES